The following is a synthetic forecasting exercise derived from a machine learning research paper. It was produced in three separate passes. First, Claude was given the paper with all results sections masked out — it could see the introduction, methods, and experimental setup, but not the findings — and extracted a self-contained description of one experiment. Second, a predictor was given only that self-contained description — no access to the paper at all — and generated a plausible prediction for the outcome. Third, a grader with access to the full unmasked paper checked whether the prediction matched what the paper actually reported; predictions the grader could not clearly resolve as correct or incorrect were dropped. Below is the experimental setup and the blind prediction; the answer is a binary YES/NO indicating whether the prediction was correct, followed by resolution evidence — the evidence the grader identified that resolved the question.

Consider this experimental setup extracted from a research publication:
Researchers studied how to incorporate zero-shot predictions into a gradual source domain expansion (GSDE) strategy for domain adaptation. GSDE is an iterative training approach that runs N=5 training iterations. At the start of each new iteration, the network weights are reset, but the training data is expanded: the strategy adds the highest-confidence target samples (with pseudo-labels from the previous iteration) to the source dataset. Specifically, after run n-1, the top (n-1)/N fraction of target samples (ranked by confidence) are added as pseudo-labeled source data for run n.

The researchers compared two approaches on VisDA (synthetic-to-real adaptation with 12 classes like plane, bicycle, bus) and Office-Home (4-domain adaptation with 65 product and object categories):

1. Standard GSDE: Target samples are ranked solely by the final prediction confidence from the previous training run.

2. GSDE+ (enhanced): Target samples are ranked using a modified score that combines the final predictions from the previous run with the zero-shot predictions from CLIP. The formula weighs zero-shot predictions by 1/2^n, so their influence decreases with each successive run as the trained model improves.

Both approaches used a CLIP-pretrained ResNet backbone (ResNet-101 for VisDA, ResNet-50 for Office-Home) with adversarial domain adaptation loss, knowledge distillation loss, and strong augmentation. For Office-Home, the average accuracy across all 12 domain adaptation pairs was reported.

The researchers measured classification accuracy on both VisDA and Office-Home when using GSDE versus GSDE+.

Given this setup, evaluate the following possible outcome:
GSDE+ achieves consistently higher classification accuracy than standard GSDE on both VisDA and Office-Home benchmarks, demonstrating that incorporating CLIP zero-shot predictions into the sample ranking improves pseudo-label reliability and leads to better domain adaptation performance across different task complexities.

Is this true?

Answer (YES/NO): YES